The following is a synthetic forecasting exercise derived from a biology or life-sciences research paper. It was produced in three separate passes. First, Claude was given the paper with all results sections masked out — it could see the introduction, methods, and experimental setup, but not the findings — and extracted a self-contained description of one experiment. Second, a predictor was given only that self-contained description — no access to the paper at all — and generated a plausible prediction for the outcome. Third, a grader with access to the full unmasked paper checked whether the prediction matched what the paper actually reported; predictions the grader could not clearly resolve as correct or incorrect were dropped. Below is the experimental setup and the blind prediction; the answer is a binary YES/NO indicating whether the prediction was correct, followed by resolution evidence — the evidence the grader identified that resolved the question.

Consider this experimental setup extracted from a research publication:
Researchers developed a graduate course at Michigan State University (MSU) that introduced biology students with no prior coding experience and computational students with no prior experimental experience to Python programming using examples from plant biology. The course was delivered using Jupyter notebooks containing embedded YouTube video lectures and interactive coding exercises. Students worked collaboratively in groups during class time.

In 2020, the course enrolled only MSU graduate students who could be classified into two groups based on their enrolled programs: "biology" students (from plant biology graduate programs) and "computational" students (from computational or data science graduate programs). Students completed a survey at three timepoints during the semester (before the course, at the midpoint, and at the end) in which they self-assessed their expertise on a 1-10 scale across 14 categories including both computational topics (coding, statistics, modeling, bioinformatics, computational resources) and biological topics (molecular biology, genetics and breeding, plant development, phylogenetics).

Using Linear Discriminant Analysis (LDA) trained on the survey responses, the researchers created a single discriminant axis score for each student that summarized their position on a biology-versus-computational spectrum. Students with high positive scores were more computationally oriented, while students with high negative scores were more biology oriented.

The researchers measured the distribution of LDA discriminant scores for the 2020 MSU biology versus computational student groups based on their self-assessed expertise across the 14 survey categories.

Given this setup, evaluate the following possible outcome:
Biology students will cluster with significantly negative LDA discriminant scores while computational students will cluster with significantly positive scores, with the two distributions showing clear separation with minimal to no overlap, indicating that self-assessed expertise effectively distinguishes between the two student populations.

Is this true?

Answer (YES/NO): YES